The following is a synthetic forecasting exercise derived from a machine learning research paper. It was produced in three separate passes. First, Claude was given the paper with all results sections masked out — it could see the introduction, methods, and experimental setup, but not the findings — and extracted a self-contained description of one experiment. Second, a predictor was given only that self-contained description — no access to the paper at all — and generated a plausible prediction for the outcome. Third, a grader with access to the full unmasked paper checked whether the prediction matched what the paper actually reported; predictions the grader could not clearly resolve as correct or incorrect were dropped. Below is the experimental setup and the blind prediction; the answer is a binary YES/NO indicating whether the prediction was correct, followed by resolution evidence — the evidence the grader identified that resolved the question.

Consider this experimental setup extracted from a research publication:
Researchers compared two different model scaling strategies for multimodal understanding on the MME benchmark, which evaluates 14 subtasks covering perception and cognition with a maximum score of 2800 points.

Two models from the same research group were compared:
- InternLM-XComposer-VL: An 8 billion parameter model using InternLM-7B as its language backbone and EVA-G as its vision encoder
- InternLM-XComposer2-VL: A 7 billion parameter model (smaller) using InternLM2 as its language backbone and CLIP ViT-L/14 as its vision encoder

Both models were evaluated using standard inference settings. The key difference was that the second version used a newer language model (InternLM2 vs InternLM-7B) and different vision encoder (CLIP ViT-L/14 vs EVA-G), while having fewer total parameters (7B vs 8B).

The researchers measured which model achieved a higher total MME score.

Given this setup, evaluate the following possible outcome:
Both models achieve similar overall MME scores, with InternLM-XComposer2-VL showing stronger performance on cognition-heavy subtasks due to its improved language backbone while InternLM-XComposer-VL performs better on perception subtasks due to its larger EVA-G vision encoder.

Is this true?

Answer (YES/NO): NO